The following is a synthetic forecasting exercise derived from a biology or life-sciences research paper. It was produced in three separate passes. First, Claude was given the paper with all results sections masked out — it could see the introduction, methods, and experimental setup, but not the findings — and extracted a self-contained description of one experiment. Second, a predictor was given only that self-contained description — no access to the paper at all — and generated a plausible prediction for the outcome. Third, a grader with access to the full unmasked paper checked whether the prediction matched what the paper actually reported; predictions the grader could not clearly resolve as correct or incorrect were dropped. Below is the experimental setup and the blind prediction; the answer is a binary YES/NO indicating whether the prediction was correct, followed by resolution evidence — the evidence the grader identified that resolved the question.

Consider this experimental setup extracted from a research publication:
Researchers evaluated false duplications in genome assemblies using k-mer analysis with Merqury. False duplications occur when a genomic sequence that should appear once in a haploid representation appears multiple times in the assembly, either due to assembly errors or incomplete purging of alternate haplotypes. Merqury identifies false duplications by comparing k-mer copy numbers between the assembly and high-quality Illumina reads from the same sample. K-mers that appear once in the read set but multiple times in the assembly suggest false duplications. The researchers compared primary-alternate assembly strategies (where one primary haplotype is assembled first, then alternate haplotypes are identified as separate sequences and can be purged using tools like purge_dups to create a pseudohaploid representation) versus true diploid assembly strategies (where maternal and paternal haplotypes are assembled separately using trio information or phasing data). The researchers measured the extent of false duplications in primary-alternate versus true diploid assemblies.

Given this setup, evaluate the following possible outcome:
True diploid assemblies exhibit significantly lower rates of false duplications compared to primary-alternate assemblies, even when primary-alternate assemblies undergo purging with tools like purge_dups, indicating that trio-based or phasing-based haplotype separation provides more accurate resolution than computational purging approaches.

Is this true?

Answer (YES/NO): NO